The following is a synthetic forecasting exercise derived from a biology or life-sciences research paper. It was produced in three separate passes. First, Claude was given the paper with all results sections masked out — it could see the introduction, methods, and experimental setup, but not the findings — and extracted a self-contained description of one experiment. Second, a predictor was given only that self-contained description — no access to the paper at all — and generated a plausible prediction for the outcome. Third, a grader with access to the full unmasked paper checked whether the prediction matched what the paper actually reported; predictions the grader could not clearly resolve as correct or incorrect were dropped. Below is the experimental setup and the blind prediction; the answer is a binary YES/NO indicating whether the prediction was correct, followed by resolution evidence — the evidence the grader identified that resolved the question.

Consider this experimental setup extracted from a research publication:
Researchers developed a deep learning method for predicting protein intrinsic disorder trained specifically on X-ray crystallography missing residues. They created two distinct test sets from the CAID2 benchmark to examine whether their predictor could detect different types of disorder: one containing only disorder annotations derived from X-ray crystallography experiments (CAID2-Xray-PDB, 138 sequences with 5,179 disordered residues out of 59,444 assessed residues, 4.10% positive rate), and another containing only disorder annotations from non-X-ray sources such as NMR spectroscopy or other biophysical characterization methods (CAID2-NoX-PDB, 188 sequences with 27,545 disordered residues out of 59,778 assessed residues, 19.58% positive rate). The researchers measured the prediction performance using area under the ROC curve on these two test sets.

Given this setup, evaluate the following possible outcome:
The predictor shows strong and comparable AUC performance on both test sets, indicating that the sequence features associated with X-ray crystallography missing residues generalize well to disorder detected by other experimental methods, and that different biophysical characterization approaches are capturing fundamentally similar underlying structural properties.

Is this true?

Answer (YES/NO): NO